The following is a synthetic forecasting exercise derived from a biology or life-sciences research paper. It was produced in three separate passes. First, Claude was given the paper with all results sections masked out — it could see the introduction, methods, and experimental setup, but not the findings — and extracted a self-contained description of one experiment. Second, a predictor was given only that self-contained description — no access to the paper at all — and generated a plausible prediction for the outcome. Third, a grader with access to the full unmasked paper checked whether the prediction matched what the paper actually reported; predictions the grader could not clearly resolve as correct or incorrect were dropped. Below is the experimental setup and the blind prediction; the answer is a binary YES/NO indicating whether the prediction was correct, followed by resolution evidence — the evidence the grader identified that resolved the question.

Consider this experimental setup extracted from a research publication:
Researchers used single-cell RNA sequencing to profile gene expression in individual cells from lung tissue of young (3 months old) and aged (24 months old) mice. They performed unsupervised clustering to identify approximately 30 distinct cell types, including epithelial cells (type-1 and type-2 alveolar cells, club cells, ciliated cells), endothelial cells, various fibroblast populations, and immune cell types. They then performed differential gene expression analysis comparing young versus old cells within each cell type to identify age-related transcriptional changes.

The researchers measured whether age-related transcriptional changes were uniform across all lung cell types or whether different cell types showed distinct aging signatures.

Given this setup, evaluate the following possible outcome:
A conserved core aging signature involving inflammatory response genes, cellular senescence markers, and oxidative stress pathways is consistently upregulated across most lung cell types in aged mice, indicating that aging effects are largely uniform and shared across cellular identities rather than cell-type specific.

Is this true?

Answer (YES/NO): NO